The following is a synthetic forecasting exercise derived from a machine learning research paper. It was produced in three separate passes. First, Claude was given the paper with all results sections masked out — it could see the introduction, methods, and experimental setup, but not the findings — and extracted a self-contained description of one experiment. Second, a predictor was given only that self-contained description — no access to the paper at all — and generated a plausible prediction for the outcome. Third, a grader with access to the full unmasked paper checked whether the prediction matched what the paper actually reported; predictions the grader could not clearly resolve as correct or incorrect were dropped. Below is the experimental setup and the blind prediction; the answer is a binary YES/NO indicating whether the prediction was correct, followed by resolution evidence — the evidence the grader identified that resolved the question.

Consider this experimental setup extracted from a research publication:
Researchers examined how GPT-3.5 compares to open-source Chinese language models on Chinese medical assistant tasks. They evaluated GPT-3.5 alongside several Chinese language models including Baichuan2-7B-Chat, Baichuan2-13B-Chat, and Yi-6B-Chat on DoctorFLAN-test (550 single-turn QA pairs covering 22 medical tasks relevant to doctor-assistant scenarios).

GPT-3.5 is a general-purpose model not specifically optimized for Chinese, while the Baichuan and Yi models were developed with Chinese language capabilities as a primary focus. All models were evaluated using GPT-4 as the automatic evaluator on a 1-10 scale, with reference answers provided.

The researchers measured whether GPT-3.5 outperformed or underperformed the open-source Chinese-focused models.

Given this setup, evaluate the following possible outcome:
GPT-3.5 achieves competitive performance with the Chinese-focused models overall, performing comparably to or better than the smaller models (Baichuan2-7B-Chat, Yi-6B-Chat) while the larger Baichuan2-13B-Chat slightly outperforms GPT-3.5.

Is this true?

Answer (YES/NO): NO